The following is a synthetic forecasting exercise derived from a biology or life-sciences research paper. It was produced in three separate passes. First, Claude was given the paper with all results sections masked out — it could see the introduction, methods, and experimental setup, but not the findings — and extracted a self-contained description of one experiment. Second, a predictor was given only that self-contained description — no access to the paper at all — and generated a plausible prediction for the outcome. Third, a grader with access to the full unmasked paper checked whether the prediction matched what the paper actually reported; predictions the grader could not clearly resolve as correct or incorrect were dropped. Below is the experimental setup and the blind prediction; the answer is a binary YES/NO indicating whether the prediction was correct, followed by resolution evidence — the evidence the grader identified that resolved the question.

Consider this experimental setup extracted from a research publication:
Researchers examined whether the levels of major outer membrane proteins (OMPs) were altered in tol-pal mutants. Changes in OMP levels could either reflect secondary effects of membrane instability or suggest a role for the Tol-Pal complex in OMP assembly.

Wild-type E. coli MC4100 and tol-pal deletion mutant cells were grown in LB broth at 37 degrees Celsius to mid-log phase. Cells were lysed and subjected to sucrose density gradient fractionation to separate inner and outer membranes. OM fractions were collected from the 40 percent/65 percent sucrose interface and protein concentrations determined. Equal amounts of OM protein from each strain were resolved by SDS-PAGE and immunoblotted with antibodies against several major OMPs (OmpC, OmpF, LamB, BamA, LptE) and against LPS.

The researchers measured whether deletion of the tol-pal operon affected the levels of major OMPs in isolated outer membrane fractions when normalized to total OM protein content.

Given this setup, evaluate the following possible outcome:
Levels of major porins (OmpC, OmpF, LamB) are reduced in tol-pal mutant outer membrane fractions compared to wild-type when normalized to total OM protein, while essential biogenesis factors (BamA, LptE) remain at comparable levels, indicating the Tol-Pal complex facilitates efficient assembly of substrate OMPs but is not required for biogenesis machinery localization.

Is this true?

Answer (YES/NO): NO